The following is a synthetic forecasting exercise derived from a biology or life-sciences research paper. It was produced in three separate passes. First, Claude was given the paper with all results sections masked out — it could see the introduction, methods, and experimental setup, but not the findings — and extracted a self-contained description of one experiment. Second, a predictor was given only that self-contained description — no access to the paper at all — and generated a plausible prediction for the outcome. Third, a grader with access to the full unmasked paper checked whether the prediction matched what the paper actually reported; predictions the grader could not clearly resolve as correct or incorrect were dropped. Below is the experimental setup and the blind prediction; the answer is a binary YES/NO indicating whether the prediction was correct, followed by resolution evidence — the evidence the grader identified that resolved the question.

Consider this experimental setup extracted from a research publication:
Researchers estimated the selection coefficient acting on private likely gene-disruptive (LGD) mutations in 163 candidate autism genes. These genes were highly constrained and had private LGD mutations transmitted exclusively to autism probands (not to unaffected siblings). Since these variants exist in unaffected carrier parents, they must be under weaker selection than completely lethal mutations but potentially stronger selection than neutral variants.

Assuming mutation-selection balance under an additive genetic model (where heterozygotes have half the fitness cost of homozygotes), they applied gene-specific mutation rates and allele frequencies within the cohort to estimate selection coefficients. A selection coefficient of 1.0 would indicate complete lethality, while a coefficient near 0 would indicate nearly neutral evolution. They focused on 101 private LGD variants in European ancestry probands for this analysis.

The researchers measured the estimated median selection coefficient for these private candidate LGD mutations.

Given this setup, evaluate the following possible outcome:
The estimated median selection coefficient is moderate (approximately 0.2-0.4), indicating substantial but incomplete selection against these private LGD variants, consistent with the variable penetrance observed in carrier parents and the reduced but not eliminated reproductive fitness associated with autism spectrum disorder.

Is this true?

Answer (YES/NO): YES